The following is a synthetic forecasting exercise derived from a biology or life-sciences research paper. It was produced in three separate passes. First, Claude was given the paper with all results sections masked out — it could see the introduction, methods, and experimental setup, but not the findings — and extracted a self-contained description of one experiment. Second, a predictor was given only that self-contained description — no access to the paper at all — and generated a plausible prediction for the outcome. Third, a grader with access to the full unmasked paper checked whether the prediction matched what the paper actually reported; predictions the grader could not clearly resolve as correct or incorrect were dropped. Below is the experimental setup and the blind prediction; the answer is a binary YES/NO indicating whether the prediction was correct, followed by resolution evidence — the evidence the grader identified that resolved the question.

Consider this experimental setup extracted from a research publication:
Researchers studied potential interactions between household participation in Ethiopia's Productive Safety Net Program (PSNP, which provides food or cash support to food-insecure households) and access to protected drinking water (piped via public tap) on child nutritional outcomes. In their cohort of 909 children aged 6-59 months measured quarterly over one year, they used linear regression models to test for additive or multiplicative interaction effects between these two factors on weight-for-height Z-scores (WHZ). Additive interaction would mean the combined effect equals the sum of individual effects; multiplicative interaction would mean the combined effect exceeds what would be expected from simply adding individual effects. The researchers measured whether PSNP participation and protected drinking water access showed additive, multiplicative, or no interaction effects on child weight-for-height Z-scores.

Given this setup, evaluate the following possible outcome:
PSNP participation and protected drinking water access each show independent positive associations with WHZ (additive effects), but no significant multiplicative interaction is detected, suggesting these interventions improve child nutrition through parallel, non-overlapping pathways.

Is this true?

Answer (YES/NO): YES